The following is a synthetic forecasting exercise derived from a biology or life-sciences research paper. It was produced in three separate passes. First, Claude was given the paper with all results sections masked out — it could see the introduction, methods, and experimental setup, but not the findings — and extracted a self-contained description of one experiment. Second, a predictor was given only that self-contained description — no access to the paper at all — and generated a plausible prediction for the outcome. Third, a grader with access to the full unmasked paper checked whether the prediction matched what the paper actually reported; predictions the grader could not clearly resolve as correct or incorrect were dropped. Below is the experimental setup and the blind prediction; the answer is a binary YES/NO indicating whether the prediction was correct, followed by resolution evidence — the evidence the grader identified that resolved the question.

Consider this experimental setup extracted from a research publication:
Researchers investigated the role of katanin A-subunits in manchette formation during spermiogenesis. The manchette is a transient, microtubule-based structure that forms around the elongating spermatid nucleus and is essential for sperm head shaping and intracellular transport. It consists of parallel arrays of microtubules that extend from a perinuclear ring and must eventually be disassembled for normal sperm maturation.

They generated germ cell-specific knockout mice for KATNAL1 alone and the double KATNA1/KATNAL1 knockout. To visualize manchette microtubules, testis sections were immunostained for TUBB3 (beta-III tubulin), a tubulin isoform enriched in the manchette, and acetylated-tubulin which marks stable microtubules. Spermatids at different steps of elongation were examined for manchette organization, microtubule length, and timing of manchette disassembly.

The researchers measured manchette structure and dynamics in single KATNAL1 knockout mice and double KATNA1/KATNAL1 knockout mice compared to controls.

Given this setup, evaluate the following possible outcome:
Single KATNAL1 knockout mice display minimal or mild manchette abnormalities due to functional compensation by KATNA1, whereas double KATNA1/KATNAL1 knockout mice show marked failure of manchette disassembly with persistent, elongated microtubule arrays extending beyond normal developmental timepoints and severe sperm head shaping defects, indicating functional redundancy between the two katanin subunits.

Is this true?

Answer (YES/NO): NO